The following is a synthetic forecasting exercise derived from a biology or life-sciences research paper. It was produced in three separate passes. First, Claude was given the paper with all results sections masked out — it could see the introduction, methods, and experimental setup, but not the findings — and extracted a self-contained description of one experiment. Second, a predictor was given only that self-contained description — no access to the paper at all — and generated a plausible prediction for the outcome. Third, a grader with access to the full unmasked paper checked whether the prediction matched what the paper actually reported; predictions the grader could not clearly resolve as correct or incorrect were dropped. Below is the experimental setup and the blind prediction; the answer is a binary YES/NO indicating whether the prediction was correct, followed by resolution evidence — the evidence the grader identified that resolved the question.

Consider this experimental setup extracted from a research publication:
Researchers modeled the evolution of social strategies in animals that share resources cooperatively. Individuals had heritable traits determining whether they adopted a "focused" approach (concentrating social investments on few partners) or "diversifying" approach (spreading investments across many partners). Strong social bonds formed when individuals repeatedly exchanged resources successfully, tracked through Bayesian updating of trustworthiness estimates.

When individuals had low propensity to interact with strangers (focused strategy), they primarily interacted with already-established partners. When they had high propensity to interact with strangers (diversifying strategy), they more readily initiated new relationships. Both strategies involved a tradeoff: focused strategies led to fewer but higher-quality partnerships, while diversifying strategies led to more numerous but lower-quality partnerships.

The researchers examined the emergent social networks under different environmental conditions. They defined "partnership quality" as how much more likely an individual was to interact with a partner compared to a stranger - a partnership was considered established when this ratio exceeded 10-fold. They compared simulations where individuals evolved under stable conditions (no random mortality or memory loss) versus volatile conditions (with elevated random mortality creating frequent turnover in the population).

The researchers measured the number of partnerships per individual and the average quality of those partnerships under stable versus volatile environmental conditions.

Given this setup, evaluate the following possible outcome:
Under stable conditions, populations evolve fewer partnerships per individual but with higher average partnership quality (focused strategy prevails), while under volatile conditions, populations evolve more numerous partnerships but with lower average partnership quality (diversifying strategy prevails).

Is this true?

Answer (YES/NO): NO